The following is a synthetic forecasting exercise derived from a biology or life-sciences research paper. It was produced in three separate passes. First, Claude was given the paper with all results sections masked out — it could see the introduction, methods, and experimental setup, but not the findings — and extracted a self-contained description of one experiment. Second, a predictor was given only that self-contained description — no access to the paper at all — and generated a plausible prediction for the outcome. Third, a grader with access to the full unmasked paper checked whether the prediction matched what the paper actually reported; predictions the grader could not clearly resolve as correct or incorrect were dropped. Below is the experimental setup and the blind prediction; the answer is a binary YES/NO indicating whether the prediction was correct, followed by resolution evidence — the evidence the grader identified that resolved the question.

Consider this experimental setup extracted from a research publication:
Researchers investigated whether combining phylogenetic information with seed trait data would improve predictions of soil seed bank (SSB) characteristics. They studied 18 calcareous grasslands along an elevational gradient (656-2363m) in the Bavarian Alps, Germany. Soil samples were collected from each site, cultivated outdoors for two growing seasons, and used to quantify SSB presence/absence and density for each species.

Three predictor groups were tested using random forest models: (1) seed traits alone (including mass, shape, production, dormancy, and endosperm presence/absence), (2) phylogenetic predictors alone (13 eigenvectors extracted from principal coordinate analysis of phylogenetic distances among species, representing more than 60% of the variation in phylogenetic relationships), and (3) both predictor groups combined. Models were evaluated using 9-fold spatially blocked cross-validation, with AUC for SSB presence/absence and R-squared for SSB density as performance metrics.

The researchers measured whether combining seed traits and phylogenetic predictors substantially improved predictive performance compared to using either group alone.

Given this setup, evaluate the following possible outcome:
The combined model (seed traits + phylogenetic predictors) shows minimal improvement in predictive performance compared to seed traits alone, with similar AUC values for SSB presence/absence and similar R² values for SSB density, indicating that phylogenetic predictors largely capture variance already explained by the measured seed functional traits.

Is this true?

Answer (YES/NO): YES